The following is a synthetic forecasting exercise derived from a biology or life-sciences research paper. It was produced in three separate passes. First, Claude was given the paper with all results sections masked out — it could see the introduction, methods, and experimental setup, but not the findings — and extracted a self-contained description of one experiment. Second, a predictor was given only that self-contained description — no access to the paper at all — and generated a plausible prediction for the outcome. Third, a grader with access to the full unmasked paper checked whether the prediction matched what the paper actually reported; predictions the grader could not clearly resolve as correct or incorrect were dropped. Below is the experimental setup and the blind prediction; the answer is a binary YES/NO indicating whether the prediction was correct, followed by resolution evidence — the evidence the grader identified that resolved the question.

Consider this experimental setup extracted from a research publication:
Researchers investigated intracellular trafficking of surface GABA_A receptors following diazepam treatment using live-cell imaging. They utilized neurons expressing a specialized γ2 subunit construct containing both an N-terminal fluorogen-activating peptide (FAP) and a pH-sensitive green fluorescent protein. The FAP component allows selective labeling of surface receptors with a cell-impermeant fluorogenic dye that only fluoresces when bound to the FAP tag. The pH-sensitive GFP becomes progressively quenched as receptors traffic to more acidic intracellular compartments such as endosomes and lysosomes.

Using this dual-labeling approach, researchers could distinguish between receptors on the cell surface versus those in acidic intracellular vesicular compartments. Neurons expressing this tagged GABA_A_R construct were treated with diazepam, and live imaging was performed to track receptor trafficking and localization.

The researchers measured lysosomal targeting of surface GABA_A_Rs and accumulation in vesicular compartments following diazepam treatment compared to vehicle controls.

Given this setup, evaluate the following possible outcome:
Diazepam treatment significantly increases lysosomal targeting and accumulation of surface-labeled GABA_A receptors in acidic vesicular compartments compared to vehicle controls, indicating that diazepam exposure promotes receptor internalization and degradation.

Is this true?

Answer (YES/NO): YES